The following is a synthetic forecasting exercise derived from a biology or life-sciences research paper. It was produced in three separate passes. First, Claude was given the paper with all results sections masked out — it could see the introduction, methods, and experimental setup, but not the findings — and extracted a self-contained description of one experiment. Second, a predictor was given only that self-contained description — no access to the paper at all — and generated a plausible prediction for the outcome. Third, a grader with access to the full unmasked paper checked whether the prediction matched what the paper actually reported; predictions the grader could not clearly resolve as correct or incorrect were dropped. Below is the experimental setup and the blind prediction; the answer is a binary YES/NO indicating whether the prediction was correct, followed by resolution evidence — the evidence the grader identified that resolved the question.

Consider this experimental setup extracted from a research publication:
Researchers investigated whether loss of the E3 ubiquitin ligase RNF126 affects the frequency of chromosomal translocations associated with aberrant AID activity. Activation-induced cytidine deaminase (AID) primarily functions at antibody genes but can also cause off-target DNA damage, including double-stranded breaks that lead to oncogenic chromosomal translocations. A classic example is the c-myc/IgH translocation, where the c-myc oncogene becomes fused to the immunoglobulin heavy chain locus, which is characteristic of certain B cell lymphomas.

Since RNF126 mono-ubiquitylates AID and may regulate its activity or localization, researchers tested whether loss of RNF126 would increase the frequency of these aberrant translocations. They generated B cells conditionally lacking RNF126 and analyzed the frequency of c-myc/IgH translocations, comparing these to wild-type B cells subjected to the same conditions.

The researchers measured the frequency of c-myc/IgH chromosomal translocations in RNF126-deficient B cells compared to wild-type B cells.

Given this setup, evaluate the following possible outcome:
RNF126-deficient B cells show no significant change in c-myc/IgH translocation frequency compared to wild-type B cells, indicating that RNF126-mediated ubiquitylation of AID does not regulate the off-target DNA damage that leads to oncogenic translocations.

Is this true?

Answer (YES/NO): NO